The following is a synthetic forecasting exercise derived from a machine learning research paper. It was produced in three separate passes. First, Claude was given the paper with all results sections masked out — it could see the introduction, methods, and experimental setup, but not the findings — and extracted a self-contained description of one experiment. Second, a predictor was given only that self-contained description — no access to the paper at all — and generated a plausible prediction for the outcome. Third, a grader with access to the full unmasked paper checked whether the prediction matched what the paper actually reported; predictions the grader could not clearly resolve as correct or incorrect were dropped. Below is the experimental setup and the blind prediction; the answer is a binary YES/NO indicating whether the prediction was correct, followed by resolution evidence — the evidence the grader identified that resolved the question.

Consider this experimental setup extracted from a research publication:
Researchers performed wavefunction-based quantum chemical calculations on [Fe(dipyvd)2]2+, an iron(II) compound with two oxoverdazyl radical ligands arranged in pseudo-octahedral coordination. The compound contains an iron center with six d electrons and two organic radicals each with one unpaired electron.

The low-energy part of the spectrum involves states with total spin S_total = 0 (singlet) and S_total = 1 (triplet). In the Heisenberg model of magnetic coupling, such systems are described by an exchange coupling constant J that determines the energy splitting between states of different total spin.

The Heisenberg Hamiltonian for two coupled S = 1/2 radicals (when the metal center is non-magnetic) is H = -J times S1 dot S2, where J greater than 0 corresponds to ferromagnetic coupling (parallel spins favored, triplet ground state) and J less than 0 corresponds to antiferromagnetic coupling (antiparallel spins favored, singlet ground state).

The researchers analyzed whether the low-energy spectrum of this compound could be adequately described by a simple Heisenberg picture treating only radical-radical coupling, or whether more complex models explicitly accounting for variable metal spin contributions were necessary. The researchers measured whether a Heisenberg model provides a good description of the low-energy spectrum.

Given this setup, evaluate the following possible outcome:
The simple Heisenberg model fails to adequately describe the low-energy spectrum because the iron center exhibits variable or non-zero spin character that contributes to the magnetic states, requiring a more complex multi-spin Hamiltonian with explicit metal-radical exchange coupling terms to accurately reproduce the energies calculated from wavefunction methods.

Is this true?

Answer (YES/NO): NO